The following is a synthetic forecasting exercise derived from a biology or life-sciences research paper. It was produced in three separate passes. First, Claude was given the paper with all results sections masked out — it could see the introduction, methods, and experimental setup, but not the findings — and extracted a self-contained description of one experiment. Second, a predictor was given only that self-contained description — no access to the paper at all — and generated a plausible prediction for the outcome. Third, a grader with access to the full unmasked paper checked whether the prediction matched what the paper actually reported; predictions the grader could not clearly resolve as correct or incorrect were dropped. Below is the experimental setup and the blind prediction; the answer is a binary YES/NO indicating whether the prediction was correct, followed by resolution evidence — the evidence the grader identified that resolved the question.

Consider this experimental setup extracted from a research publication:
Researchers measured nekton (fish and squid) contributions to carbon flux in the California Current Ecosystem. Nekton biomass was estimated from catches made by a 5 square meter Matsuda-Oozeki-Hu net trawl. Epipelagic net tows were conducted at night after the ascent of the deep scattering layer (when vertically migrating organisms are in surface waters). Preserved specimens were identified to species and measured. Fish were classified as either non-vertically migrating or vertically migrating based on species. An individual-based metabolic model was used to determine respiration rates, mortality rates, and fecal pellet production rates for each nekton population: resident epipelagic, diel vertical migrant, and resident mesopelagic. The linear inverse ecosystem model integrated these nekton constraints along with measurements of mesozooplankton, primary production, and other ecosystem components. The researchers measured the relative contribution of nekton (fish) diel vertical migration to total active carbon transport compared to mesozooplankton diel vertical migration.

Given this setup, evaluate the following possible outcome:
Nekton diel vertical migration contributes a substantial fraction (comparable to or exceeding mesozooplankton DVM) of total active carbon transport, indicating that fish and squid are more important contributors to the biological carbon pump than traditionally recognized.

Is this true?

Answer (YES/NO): NO